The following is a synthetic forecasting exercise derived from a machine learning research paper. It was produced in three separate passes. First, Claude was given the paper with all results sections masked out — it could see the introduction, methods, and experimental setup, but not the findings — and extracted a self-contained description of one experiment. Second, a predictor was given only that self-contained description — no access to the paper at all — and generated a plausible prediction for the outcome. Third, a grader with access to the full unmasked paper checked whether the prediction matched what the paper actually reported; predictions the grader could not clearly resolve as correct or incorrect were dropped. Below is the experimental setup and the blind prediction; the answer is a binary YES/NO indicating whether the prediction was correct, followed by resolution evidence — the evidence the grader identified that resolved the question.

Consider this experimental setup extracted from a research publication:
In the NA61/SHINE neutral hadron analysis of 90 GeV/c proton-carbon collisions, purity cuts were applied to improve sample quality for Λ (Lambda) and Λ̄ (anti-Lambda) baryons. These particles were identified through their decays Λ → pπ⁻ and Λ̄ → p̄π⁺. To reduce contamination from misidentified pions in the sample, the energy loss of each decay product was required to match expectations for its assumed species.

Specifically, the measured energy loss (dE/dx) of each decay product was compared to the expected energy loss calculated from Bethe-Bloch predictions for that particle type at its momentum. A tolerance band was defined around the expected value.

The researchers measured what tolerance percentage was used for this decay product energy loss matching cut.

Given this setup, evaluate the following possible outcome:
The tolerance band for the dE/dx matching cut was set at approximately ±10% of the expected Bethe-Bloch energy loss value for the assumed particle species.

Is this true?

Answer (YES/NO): NO